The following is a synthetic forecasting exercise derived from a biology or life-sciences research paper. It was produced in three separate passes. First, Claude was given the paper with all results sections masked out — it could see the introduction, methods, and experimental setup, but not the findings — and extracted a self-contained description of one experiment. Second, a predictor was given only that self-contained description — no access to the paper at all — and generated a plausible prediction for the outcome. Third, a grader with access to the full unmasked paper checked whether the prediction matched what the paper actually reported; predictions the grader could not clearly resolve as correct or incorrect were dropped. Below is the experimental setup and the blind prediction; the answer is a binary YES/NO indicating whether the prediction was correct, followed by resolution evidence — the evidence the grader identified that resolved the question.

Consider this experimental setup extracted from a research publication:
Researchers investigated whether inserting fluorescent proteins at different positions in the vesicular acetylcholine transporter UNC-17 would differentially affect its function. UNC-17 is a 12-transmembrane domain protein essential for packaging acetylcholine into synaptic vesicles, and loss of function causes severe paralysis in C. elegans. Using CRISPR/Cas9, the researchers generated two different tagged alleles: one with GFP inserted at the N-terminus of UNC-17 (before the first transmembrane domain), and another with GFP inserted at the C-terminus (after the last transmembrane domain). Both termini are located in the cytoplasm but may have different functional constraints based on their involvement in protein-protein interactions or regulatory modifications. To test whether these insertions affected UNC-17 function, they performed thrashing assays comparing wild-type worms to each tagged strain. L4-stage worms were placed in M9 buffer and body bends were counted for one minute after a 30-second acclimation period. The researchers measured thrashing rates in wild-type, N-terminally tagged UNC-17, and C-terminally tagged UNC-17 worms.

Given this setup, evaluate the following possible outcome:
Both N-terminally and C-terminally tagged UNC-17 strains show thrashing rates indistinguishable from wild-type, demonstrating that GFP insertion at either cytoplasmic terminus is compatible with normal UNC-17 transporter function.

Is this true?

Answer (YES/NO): YES